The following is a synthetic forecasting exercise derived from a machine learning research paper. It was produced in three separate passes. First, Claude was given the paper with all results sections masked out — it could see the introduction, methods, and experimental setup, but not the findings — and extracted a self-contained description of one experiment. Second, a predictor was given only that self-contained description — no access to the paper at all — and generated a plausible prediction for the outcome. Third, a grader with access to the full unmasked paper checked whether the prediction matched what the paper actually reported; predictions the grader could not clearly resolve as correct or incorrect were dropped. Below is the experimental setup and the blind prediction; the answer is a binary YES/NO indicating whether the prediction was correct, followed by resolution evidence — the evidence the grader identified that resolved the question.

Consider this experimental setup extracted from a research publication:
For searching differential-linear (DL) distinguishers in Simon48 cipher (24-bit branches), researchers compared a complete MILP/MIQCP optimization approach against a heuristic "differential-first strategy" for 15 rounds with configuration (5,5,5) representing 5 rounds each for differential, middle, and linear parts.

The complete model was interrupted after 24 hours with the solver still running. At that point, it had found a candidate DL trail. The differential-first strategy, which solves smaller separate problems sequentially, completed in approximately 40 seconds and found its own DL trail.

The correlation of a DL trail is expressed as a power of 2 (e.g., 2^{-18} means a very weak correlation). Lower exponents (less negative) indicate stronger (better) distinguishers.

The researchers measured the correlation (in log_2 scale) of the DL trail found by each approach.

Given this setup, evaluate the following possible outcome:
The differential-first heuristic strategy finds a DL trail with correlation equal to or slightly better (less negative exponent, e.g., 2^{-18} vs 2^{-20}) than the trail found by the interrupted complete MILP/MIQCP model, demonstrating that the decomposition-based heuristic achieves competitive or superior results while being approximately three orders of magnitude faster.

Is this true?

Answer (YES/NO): YES